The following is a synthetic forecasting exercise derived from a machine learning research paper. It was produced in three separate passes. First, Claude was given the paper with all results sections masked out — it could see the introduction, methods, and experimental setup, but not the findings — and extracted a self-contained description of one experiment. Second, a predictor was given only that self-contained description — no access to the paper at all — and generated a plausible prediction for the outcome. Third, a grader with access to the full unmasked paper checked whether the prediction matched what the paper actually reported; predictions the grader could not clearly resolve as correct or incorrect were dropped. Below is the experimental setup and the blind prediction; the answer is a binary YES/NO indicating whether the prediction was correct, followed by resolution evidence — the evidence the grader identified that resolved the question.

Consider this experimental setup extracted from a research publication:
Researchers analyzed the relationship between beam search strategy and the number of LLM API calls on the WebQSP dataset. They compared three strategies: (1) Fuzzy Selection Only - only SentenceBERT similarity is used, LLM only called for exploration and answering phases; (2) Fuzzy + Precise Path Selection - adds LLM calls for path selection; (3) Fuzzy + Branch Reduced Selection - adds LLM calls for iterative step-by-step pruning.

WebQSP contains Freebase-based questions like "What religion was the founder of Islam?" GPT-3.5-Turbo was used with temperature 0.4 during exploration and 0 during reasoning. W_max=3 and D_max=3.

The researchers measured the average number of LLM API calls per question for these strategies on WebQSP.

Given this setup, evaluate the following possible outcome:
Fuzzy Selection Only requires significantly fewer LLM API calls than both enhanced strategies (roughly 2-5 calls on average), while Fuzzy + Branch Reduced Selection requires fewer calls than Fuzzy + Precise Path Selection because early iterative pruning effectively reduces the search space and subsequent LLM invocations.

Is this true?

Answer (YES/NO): NO